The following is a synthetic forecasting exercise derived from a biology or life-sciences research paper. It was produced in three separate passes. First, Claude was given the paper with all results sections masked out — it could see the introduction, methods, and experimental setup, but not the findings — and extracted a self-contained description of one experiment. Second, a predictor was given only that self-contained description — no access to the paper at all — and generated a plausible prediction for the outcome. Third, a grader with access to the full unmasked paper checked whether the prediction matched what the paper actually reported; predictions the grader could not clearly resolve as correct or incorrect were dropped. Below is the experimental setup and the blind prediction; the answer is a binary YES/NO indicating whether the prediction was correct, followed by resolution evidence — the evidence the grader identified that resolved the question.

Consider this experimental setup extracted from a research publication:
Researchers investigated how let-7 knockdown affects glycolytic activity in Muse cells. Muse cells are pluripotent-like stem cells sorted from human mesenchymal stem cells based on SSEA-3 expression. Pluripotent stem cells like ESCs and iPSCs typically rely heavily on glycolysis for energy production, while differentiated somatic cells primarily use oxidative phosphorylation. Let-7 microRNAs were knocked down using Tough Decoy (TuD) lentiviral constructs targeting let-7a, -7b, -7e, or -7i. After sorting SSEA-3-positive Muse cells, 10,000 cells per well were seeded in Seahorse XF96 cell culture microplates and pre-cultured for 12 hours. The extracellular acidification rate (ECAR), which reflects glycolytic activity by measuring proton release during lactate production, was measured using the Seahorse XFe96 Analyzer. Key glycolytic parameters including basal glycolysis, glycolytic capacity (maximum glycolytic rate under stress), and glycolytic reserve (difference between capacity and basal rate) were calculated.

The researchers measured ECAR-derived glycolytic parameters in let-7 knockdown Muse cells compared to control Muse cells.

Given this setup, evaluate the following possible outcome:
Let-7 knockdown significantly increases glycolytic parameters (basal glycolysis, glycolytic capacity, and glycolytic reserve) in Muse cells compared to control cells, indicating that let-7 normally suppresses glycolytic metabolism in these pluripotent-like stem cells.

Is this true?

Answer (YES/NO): YES